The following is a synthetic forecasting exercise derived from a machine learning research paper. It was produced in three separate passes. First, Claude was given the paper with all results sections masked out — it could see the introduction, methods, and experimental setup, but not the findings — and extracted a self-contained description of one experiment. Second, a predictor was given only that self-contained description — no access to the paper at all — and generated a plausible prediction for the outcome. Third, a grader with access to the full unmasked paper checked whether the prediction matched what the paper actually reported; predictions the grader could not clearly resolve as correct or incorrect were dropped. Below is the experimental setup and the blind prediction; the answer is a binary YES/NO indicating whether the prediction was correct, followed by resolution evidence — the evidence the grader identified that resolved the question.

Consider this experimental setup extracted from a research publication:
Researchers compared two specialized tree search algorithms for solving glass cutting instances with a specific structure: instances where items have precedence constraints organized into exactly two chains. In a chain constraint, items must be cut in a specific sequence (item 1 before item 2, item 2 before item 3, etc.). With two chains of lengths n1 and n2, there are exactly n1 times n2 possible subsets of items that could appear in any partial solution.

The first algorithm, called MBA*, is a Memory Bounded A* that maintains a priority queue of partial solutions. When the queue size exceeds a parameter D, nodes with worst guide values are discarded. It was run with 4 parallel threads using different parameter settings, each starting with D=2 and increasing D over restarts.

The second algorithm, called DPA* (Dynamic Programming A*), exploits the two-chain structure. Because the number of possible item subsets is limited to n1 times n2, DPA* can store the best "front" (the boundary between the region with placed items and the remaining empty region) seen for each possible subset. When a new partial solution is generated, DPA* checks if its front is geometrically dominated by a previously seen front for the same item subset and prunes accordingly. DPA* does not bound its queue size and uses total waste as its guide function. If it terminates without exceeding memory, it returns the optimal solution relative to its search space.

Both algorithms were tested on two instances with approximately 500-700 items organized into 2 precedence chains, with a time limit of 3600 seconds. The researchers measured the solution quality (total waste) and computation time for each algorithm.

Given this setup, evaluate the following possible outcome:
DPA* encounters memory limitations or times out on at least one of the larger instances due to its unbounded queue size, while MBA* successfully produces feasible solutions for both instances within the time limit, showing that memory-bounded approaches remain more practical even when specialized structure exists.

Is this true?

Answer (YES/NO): NO